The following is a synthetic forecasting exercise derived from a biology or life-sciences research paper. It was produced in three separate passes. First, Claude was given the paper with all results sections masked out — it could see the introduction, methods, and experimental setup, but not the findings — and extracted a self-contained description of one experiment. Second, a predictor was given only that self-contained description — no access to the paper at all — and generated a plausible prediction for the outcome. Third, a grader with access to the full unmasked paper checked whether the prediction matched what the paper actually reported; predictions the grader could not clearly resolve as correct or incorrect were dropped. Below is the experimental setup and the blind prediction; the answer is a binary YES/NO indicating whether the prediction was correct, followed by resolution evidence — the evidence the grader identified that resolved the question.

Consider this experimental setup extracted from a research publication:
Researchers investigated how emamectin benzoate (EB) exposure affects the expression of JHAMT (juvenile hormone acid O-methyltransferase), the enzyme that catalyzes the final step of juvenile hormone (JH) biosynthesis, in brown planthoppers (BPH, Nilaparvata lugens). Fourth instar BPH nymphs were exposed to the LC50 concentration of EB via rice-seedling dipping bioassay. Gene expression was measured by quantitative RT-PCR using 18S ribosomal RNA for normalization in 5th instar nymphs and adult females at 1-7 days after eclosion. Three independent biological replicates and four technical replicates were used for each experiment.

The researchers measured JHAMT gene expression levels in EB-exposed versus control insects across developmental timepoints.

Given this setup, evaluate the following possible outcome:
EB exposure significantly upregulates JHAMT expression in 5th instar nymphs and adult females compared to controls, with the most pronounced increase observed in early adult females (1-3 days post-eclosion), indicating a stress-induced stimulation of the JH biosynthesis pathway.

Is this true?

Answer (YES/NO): NO